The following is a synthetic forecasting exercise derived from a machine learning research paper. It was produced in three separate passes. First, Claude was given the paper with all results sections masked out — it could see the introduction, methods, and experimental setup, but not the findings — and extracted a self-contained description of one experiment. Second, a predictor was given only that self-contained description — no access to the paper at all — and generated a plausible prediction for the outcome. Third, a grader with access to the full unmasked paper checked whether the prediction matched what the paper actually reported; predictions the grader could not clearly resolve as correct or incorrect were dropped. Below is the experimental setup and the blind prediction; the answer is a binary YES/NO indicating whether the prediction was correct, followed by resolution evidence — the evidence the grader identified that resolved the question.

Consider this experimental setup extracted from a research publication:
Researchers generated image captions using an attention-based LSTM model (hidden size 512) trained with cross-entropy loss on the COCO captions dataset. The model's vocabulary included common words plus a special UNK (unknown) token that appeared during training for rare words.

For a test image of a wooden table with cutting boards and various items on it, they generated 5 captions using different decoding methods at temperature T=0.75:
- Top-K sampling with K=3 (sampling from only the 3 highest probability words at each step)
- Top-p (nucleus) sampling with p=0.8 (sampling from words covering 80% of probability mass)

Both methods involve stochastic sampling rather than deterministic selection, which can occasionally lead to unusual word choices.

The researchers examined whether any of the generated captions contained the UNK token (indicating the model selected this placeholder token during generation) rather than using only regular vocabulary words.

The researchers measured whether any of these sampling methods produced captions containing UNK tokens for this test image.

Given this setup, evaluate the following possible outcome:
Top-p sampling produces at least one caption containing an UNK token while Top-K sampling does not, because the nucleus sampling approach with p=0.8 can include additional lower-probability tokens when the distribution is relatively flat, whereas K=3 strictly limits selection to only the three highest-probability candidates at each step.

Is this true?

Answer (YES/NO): YES